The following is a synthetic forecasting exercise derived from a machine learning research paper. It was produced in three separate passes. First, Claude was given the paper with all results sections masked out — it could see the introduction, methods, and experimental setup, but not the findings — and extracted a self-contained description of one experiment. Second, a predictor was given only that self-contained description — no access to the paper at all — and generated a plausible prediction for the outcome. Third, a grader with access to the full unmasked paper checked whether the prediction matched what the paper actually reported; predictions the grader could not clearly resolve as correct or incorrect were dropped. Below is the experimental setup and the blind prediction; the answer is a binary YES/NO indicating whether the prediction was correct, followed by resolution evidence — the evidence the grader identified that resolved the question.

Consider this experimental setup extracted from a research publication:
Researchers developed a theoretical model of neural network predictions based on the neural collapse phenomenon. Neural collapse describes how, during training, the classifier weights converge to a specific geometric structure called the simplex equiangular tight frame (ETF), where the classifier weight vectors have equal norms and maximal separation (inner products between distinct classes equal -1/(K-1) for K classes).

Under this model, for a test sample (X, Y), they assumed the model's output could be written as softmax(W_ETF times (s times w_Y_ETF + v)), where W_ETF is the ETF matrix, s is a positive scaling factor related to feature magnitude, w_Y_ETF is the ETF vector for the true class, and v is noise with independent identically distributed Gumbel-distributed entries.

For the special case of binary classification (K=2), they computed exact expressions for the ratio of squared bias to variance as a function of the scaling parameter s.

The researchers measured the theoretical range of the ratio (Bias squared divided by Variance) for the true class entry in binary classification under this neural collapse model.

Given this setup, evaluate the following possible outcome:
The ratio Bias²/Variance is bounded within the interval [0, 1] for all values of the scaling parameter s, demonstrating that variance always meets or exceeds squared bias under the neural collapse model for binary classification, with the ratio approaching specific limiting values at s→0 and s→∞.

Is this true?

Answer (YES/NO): NO